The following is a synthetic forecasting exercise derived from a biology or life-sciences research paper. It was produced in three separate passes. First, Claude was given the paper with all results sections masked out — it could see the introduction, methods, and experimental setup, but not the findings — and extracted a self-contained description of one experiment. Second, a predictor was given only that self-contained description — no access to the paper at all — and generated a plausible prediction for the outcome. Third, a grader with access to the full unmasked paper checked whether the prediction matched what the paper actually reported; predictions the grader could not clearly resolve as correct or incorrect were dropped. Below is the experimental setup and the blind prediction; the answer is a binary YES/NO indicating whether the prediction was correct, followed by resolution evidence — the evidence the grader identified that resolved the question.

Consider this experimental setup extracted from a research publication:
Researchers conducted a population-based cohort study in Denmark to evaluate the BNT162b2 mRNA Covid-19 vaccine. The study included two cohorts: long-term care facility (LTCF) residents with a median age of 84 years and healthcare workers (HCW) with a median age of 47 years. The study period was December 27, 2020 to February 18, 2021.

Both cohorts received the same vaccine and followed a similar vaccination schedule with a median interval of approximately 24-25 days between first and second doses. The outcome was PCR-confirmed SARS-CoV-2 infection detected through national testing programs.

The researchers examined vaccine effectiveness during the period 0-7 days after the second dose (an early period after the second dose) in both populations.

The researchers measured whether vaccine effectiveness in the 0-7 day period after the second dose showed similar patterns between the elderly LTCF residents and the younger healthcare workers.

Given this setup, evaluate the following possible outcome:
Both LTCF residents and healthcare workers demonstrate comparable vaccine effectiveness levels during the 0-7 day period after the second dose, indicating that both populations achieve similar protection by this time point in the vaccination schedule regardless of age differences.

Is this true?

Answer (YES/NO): YES